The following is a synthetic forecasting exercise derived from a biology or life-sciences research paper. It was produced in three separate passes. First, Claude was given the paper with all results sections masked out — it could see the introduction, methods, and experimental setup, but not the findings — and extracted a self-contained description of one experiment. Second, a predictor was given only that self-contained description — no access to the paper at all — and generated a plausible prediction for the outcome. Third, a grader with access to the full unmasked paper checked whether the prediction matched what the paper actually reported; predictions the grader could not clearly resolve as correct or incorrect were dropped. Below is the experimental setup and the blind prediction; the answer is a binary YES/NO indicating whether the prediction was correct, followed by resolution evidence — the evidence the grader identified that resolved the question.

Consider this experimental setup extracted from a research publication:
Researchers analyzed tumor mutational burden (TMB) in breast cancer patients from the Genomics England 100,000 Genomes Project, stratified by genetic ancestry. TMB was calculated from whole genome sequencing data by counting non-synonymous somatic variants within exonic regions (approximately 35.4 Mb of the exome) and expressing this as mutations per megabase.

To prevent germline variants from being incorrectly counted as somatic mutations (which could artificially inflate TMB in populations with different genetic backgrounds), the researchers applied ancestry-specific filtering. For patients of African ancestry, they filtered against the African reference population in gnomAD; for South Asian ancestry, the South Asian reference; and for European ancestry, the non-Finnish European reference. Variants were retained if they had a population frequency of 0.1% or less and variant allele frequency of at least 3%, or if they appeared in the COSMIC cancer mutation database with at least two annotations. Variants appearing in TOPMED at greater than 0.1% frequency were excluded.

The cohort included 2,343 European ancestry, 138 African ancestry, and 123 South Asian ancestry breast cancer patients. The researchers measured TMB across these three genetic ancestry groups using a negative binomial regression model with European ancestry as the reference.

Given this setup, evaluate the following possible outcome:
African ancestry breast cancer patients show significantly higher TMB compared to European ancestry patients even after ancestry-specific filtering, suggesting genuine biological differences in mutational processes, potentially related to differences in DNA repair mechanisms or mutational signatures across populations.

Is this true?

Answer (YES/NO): NO